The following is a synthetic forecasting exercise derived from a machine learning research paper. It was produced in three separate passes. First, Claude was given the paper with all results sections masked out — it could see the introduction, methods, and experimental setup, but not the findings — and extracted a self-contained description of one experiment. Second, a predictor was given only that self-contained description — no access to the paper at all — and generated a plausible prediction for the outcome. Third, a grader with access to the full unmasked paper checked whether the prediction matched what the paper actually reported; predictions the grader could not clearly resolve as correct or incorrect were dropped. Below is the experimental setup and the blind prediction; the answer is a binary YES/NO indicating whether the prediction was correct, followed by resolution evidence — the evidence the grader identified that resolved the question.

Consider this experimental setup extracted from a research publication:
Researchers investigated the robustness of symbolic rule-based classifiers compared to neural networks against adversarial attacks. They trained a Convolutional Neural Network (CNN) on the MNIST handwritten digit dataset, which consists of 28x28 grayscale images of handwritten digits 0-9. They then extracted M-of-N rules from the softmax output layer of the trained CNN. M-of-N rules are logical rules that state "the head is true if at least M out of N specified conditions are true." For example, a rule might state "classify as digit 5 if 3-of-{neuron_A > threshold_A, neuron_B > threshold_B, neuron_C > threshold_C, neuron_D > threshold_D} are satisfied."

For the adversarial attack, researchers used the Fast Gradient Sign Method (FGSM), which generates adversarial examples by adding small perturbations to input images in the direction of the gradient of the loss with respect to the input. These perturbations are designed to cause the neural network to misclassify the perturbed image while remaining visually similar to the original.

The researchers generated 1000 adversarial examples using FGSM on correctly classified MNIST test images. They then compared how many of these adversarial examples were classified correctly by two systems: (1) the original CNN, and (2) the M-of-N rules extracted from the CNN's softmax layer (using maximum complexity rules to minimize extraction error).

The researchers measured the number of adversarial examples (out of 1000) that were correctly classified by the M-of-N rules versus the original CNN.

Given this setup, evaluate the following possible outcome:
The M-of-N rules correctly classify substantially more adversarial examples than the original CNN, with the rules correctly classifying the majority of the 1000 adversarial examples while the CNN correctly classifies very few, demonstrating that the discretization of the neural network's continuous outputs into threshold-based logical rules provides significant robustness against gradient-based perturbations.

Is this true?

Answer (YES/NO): NO